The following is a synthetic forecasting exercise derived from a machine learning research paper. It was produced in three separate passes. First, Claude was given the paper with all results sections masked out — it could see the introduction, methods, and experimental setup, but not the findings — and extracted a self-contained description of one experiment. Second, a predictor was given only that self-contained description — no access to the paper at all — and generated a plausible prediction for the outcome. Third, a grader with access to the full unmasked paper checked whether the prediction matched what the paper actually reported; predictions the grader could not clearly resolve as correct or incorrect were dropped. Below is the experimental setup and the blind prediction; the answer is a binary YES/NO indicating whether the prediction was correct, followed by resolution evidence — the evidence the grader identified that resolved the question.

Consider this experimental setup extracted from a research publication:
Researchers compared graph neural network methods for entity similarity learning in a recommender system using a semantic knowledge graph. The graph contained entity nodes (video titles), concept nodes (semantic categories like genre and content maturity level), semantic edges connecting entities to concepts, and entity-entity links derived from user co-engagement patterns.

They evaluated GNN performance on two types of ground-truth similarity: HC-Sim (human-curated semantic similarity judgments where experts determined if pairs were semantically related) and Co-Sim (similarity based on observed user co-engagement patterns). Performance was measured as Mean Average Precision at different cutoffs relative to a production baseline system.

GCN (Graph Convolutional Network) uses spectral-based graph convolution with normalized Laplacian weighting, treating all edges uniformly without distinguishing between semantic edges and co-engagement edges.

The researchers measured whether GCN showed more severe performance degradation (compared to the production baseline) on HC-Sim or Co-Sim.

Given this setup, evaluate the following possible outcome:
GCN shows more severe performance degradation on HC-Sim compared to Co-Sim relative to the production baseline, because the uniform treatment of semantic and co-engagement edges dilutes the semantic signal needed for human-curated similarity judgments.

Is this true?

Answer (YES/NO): NO